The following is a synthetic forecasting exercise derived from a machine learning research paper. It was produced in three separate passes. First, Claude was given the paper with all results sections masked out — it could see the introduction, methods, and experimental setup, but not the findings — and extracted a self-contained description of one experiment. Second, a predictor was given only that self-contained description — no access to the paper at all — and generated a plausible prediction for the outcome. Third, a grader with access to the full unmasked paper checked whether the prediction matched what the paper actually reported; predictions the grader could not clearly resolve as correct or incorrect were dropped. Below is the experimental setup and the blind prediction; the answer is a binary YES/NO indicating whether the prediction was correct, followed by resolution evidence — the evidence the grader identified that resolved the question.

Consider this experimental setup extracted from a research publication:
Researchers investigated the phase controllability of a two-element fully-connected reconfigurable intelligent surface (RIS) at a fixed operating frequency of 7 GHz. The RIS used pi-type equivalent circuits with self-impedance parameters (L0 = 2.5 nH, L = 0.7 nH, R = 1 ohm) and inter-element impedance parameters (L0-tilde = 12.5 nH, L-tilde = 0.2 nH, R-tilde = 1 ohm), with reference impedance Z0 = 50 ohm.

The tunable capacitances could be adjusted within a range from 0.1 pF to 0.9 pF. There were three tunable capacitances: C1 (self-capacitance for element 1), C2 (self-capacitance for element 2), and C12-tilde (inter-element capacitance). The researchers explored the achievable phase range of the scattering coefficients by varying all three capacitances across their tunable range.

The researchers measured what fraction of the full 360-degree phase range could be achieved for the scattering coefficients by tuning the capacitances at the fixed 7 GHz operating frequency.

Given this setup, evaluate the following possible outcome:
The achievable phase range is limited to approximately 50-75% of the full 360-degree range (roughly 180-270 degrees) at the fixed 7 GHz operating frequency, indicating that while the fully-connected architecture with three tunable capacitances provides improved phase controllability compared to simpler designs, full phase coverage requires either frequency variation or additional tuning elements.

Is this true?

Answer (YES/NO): NO